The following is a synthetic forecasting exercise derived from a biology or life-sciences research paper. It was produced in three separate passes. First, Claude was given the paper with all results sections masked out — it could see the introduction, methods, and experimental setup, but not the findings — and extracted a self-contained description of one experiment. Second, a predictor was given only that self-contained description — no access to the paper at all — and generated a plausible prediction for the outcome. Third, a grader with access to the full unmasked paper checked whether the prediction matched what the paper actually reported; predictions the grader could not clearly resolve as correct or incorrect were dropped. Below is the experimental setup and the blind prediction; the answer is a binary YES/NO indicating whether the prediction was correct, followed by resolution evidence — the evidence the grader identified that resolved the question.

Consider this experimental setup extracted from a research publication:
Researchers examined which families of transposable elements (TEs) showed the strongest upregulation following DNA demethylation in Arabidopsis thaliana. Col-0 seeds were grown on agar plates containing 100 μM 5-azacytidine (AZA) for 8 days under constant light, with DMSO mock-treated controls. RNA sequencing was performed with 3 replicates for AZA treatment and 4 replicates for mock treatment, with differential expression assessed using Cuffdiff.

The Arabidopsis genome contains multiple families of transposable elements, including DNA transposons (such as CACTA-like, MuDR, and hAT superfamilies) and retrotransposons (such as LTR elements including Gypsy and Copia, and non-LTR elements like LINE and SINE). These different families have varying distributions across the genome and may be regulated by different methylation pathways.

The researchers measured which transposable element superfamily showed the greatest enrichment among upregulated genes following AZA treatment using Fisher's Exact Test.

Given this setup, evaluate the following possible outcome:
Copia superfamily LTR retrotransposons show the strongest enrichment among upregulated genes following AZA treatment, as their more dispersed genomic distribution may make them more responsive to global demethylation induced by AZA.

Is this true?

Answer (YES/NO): NO